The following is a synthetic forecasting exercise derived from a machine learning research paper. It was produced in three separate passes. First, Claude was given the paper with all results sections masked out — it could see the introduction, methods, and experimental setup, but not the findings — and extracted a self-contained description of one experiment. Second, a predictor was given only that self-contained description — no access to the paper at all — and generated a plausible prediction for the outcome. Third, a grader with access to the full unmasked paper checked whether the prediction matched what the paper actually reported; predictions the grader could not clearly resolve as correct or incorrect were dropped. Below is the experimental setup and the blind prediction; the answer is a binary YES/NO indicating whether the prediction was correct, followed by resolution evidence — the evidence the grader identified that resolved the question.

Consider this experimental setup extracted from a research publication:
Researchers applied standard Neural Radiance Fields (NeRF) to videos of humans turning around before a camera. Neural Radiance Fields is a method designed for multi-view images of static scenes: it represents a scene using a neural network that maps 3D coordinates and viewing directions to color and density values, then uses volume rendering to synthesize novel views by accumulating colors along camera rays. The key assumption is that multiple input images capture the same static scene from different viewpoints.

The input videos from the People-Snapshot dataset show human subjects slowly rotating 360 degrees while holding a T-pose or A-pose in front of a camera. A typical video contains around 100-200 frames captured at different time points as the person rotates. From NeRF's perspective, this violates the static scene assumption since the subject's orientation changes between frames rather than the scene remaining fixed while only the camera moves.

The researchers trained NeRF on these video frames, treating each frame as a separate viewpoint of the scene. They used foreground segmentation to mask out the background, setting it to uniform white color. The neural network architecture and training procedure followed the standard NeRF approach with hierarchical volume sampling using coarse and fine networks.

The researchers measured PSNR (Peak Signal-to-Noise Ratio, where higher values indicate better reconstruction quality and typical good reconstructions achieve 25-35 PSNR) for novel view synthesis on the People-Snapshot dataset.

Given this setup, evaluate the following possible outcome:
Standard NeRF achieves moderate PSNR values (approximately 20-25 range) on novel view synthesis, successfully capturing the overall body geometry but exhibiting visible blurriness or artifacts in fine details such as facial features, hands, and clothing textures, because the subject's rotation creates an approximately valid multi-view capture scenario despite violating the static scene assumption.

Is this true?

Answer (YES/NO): NO